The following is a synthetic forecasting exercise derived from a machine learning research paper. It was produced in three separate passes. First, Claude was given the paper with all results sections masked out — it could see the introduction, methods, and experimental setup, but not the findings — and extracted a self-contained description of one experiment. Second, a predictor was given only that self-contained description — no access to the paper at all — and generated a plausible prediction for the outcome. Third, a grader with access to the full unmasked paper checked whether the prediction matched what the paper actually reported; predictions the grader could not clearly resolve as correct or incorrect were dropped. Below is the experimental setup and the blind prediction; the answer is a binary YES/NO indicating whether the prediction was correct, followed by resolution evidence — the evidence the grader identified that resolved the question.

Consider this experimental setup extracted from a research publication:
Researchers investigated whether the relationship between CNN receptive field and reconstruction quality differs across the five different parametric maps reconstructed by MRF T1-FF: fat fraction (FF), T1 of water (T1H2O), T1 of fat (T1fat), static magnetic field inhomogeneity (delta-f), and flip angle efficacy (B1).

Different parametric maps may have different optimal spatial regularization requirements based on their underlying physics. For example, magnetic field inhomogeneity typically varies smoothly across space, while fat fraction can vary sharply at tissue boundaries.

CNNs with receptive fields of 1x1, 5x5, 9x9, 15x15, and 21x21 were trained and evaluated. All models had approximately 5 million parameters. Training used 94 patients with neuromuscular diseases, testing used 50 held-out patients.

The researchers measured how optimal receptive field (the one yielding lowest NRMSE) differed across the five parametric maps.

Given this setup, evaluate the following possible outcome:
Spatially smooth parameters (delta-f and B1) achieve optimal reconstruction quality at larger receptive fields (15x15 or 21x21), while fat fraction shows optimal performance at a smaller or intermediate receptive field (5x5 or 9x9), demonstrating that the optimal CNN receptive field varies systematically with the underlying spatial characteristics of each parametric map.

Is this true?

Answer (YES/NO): NO